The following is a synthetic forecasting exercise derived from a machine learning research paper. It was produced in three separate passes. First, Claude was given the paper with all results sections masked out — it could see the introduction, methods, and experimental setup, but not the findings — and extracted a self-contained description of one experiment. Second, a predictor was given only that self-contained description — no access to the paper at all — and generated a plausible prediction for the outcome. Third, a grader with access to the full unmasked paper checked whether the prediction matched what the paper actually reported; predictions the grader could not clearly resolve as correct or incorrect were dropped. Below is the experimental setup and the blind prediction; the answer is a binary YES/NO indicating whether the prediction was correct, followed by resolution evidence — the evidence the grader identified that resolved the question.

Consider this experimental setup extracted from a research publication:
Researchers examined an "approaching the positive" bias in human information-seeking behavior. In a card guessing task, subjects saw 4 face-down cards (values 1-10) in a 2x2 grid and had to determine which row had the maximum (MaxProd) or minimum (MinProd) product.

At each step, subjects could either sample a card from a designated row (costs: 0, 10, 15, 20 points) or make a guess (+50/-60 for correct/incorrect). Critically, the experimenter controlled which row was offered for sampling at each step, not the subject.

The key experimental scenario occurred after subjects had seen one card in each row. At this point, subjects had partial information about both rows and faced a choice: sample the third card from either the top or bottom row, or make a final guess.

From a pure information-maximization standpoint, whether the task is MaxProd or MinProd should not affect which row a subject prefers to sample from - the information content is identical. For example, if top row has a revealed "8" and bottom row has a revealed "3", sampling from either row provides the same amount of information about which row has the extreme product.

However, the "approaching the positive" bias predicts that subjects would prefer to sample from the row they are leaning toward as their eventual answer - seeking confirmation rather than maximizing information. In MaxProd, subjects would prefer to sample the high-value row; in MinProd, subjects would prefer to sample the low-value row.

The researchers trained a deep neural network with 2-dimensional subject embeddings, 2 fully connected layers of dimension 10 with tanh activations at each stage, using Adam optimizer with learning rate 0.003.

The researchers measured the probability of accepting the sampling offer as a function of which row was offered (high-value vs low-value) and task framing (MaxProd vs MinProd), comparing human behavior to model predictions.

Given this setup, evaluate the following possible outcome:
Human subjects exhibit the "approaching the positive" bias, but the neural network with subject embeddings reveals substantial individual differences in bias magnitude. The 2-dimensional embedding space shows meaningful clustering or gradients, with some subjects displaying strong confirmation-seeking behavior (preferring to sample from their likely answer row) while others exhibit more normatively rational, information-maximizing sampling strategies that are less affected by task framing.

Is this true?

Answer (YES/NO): NO